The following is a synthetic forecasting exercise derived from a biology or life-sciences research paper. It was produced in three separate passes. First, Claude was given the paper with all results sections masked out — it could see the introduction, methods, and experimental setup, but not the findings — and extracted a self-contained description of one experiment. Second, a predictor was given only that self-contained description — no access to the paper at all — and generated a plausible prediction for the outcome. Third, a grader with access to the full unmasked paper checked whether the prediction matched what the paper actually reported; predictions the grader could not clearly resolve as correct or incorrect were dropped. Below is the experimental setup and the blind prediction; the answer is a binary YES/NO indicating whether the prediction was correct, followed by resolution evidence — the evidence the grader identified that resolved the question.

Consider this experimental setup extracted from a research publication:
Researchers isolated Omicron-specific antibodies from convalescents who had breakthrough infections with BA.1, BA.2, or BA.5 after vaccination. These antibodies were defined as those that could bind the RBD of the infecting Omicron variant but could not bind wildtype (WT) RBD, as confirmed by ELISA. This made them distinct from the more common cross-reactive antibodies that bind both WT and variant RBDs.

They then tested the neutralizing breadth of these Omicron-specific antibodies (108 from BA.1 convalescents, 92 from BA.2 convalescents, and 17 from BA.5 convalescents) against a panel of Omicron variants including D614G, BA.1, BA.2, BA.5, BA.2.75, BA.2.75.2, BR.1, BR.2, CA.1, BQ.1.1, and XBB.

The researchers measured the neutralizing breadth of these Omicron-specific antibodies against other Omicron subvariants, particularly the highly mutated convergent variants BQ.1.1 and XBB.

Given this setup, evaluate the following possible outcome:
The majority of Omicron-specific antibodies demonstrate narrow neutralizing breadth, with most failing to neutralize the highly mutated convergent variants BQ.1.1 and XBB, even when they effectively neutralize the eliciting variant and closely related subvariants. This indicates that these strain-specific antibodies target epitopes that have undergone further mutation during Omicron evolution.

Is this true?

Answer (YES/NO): YES